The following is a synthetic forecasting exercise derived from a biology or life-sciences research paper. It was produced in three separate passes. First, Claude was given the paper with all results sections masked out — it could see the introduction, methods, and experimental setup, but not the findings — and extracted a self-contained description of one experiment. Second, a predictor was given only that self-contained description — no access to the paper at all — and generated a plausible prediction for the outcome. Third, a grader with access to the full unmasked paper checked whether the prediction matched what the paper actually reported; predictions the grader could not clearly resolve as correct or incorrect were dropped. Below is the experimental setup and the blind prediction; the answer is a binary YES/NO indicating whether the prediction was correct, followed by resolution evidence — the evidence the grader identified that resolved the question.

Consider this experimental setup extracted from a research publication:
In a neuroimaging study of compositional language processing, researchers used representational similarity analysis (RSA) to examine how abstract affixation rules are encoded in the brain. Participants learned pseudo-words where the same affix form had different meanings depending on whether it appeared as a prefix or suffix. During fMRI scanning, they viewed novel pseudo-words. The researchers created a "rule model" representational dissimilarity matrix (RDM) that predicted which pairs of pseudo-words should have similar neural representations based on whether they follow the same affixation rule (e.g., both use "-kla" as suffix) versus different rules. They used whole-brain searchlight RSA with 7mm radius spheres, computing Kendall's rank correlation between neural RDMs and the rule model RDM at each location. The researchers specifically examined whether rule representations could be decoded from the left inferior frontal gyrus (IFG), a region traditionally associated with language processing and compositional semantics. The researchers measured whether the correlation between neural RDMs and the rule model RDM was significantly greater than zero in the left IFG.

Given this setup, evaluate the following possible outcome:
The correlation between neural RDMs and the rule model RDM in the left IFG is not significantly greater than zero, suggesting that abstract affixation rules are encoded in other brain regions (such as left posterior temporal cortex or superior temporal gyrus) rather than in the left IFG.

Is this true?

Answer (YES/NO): NO